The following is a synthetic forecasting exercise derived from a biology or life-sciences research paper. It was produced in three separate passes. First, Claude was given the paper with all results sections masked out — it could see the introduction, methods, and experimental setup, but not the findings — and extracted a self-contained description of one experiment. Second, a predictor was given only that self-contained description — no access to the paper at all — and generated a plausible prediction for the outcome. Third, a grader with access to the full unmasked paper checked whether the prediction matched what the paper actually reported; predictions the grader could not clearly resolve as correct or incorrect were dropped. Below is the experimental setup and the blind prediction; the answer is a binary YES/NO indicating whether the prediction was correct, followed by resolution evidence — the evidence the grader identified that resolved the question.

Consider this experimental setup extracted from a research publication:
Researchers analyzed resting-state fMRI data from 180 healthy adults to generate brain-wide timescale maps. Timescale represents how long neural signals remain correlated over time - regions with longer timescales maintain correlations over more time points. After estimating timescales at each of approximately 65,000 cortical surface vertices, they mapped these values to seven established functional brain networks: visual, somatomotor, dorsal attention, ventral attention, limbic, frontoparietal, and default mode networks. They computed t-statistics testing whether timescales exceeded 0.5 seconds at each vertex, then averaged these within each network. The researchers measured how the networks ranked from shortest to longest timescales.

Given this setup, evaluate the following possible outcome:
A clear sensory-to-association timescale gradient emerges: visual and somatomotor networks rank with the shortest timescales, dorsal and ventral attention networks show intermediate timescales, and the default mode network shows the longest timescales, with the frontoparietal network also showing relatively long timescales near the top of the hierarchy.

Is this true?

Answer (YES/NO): NO